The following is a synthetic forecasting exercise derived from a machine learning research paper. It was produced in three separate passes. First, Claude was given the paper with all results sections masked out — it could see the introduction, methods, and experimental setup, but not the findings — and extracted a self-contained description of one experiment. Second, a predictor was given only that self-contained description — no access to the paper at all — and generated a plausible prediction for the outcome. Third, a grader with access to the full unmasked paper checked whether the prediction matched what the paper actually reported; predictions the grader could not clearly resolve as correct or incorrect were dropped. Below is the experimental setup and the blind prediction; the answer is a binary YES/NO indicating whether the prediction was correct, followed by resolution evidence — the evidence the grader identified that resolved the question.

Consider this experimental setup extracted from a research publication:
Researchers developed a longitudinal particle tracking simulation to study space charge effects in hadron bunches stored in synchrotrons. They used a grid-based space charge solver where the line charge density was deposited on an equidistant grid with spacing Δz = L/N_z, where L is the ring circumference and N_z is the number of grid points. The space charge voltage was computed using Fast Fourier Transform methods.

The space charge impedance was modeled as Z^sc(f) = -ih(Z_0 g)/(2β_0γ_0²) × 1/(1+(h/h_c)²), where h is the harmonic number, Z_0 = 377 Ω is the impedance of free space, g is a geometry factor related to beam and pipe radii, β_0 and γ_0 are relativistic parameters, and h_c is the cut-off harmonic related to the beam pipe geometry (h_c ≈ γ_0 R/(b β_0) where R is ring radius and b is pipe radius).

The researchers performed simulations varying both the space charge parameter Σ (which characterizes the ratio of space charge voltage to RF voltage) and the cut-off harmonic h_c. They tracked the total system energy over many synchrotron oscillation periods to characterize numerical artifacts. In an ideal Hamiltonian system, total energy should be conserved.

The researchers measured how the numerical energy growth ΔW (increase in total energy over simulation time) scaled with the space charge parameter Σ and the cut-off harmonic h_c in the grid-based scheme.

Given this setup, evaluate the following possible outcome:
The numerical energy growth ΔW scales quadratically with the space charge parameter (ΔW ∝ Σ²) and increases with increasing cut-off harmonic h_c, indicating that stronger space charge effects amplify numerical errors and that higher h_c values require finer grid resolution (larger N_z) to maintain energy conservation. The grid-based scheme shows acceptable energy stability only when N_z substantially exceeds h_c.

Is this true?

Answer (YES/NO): NO